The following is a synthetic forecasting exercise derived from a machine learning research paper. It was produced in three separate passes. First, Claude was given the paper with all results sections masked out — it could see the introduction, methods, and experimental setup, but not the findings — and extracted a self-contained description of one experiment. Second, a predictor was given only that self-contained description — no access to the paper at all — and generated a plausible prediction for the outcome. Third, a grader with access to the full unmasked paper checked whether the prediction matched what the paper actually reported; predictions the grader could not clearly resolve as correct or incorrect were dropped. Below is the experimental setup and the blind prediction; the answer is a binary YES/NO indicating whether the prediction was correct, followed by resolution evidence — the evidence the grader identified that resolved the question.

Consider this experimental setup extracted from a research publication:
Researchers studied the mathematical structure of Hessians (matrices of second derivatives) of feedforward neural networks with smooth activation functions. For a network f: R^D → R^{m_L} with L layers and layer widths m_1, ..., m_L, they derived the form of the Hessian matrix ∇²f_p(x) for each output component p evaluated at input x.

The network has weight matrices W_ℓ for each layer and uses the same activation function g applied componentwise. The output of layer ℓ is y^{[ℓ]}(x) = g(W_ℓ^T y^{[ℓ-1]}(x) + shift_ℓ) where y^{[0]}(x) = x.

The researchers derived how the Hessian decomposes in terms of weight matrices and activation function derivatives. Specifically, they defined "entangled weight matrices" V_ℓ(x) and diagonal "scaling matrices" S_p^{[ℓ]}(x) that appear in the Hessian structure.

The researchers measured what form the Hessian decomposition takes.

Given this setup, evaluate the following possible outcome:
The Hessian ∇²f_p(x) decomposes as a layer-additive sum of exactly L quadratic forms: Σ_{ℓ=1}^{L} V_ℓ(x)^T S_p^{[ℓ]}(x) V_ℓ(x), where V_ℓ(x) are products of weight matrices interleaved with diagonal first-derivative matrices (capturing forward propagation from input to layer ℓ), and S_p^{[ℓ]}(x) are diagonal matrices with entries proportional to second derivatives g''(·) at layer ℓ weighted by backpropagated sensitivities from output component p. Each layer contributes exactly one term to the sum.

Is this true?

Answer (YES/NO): NO